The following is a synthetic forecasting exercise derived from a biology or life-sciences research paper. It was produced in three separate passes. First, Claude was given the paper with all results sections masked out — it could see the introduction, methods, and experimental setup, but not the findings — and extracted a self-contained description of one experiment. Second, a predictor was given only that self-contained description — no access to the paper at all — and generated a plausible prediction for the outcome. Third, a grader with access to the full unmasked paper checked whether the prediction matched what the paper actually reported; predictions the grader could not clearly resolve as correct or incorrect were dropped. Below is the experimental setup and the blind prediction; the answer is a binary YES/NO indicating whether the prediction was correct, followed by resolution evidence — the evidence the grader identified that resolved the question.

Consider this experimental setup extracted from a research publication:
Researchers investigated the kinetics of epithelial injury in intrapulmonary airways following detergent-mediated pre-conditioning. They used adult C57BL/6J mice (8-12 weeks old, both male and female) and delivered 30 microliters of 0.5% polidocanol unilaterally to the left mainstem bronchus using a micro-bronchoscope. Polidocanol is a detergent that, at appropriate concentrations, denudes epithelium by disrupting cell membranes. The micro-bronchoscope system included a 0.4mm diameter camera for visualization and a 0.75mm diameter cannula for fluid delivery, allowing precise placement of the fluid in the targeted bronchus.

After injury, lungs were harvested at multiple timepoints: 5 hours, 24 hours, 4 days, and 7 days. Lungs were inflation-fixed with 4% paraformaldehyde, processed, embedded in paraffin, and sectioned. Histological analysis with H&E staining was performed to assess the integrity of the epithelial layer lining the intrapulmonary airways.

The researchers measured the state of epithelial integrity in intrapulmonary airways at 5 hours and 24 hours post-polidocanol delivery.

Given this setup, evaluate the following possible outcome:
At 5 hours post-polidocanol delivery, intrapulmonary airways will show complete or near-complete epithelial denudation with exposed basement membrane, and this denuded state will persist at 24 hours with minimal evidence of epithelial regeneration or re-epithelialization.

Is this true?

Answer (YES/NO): YES